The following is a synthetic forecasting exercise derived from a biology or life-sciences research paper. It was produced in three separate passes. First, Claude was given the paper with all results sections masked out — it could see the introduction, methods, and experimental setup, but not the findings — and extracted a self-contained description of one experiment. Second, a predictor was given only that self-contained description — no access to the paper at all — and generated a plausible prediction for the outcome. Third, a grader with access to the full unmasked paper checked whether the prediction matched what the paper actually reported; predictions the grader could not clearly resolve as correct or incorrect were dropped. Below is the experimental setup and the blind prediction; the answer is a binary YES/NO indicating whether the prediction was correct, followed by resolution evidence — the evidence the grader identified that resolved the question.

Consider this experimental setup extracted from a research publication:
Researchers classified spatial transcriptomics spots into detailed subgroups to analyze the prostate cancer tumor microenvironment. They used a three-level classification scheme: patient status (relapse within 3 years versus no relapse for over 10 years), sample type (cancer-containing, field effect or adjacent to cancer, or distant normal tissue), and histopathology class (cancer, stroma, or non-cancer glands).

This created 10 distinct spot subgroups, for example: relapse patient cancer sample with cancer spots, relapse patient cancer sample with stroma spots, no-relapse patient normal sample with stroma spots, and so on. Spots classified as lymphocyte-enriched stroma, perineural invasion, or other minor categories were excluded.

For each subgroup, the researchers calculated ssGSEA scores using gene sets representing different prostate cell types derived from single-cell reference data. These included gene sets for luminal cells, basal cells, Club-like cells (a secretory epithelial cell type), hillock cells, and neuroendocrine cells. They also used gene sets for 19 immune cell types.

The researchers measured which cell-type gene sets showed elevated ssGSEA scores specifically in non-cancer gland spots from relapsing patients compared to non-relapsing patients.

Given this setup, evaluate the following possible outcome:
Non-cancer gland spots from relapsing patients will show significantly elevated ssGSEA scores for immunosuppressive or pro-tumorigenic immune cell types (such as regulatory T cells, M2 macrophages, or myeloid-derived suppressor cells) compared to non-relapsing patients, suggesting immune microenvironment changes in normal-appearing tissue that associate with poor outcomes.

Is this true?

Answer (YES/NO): NO